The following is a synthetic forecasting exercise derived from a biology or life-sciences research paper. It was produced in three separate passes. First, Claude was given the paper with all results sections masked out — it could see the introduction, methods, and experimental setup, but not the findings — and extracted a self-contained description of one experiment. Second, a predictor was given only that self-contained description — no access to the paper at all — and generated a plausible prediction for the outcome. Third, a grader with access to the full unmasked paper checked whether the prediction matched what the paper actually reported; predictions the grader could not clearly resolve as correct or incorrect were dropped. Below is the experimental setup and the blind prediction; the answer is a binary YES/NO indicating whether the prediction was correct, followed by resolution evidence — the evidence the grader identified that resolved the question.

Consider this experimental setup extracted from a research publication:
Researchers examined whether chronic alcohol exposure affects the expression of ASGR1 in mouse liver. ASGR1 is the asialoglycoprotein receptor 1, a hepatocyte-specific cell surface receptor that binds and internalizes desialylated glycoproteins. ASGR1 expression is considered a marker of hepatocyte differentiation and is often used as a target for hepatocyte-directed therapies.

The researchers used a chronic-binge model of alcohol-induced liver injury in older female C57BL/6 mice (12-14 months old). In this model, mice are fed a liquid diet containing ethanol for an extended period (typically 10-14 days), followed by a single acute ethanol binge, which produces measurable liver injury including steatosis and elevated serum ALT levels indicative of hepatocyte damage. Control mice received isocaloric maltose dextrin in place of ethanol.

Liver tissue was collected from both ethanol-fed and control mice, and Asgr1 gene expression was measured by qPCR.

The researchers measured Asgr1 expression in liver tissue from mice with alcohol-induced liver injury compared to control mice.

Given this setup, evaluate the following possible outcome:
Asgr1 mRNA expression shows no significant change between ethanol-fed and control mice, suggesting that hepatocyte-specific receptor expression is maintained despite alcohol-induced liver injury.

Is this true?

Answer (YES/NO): YES